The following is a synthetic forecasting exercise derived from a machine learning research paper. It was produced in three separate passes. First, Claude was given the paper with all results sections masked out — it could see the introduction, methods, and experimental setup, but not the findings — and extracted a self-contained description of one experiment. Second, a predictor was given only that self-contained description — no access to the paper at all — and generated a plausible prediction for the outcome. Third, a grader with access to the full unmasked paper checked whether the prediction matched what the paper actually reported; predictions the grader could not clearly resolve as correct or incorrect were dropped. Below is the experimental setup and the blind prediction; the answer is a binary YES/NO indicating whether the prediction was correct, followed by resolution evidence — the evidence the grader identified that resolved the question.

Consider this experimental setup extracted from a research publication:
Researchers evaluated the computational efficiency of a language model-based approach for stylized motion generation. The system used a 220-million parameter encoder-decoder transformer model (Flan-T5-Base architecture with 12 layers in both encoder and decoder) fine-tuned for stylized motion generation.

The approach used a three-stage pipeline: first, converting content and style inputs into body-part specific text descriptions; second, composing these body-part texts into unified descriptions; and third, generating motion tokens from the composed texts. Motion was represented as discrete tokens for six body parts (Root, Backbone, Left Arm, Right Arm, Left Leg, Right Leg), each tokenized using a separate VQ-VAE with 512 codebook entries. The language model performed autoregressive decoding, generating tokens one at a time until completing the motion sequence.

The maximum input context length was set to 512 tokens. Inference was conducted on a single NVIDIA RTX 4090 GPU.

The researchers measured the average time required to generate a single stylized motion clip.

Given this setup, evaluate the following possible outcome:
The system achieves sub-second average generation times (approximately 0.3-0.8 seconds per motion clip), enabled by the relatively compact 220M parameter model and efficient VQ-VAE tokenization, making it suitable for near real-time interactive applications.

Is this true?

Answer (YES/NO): NO